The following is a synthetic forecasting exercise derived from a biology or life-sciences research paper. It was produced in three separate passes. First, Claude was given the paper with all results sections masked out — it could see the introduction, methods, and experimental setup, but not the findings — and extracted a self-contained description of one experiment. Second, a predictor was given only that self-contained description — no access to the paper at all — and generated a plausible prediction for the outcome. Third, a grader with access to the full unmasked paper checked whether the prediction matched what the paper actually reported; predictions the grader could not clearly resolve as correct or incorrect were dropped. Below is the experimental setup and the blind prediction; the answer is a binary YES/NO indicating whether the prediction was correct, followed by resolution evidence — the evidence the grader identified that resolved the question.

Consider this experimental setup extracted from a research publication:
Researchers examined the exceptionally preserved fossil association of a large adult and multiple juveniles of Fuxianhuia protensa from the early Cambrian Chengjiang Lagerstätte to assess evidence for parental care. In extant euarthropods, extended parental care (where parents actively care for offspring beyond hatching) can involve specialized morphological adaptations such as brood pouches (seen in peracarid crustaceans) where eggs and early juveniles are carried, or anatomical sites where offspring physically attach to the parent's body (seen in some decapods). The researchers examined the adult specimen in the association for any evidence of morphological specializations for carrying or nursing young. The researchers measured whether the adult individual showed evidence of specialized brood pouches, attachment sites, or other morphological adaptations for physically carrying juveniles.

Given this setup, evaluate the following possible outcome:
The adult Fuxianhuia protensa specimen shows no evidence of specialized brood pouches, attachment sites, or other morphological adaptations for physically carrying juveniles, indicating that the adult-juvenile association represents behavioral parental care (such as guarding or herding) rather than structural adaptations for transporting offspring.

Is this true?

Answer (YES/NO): YES